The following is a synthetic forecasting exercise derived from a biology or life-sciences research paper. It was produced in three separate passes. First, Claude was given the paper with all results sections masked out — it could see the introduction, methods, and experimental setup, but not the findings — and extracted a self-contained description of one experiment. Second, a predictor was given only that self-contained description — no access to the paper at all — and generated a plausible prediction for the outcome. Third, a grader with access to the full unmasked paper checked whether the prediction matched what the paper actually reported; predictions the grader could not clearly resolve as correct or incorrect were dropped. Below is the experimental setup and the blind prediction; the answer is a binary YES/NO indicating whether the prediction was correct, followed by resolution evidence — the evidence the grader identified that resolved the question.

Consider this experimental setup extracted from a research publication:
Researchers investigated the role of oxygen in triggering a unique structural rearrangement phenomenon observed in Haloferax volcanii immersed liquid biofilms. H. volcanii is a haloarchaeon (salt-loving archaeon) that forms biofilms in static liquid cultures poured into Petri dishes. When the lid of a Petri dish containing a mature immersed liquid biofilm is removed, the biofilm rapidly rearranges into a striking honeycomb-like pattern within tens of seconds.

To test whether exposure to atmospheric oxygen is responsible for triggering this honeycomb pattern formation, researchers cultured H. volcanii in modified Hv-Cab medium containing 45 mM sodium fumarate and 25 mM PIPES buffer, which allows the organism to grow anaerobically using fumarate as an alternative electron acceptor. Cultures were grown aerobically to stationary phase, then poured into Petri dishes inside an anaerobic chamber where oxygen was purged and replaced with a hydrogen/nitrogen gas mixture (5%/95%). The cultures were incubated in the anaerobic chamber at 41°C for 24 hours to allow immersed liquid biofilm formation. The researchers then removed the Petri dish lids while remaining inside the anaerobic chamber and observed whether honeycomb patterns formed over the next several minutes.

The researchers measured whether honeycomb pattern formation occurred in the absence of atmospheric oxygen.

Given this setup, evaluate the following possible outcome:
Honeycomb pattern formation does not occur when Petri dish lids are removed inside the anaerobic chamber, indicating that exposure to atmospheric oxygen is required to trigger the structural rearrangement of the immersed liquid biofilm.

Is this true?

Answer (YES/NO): NO